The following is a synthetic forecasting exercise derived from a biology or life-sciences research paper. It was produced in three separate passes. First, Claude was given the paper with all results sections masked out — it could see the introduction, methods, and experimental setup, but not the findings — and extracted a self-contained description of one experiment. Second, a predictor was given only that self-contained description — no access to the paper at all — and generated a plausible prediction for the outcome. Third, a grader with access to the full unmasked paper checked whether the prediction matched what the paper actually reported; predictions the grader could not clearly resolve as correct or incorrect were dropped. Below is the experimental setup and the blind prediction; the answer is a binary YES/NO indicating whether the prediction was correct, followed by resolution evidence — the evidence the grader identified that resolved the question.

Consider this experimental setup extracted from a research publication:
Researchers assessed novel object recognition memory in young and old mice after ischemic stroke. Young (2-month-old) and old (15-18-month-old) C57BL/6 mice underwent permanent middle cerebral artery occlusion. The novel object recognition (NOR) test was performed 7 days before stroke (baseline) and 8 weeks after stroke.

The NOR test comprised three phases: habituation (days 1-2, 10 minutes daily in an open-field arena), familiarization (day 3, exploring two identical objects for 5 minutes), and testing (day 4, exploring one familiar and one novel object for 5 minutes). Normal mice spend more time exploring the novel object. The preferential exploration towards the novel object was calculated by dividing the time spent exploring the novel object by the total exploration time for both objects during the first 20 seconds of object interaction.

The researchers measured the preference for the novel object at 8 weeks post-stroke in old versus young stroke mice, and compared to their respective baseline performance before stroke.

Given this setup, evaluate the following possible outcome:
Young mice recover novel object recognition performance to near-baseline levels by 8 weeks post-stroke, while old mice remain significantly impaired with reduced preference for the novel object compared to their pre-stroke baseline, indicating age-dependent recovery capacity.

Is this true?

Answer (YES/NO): NO